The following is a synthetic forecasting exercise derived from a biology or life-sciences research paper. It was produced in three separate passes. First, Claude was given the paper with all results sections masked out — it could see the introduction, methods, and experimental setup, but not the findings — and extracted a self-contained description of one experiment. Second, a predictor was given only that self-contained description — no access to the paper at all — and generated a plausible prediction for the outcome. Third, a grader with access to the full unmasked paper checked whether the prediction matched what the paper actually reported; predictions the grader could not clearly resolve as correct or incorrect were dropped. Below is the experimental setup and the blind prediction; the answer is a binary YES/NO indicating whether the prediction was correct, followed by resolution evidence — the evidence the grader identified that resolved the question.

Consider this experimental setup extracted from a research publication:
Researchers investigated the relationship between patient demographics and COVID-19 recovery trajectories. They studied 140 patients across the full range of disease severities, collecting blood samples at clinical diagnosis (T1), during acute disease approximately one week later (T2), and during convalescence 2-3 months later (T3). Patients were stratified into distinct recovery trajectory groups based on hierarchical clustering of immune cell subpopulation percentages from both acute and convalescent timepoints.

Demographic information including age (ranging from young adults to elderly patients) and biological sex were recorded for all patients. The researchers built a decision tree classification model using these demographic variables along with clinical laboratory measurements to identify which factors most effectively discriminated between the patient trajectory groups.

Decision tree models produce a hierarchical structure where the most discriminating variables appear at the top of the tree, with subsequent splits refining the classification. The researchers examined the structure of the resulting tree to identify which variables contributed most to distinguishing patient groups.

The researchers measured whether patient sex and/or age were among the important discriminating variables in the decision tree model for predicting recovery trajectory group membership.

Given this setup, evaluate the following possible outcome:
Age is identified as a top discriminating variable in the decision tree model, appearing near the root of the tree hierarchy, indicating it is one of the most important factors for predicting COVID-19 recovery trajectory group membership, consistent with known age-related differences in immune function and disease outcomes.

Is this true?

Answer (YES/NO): NO